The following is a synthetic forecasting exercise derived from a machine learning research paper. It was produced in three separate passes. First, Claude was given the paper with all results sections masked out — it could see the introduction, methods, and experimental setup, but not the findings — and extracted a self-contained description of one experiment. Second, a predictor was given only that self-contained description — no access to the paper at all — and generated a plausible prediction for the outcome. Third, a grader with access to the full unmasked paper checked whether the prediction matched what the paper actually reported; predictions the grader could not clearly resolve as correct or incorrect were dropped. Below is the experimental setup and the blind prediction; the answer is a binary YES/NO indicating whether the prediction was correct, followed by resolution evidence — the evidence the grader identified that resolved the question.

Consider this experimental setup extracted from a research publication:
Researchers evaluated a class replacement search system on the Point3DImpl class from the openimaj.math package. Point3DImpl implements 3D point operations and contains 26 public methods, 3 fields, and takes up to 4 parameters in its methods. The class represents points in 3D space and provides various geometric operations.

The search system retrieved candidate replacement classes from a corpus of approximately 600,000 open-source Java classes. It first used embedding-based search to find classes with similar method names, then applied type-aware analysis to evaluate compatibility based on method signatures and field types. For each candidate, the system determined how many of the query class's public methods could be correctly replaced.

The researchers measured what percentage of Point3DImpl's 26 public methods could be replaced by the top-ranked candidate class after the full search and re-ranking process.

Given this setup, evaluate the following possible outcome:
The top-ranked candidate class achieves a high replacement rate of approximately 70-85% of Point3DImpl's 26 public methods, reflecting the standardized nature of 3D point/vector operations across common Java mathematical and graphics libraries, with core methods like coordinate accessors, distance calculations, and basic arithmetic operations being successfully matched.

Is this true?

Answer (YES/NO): NO